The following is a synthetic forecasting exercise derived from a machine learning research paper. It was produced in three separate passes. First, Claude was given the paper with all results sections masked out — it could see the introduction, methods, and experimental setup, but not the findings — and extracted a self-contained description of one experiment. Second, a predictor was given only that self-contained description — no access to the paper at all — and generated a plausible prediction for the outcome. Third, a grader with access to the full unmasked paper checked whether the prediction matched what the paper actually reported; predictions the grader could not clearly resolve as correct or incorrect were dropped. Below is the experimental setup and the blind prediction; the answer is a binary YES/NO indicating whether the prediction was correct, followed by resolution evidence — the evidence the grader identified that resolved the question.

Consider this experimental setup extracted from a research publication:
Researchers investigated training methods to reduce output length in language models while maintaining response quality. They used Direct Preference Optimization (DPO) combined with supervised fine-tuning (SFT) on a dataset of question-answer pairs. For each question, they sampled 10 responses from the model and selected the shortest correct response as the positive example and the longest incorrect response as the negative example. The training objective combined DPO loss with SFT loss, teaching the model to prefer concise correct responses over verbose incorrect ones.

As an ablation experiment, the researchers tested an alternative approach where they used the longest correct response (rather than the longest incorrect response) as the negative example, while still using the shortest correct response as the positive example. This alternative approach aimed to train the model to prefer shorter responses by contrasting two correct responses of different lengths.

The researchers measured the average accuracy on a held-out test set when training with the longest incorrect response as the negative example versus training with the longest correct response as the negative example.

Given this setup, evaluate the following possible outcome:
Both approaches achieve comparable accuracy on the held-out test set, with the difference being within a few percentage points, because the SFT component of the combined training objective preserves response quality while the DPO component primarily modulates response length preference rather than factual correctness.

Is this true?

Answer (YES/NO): NO